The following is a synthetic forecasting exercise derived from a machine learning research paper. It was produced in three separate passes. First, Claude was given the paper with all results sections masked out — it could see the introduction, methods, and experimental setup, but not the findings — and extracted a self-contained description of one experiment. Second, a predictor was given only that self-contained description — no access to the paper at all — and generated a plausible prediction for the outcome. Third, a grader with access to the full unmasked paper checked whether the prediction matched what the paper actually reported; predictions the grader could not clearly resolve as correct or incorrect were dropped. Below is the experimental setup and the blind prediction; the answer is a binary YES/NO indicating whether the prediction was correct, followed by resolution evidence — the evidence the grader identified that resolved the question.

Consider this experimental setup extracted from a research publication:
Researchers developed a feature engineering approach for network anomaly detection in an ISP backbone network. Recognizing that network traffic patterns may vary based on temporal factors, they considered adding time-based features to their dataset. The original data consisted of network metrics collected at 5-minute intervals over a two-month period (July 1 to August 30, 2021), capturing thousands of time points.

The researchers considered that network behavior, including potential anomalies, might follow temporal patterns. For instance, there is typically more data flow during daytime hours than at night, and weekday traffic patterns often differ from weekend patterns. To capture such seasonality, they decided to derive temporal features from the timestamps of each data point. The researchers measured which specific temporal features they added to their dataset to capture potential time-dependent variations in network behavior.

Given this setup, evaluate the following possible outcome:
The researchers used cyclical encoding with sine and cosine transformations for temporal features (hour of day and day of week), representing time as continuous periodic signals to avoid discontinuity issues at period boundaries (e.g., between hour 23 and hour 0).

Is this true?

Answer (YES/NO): NO